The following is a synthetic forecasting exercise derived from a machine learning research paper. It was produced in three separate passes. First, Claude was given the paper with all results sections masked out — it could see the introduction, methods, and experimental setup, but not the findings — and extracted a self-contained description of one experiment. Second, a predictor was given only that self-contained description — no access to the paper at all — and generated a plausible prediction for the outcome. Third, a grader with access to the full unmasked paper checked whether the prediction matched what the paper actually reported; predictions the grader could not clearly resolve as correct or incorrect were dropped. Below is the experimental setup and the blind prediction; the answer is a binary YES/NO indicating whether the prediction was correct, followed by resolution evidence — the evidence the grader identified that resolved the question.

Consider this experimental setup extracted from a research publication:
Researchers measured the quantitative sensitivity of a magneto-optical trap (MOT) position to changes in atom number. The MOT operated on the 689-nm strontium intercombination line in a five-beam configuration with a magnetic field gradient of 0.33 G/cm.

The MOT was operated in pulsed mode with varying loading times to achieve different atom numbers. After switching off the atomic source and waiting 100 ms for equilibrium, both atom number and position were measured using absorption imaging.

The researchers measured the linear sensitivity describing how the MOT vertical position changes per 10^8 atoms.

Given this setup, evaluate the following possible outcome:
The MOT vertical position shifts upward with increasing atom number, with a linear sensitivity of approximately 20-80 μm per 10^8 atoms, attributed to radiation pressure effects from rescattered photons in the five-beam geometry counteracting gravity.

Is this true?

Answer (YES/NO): NO